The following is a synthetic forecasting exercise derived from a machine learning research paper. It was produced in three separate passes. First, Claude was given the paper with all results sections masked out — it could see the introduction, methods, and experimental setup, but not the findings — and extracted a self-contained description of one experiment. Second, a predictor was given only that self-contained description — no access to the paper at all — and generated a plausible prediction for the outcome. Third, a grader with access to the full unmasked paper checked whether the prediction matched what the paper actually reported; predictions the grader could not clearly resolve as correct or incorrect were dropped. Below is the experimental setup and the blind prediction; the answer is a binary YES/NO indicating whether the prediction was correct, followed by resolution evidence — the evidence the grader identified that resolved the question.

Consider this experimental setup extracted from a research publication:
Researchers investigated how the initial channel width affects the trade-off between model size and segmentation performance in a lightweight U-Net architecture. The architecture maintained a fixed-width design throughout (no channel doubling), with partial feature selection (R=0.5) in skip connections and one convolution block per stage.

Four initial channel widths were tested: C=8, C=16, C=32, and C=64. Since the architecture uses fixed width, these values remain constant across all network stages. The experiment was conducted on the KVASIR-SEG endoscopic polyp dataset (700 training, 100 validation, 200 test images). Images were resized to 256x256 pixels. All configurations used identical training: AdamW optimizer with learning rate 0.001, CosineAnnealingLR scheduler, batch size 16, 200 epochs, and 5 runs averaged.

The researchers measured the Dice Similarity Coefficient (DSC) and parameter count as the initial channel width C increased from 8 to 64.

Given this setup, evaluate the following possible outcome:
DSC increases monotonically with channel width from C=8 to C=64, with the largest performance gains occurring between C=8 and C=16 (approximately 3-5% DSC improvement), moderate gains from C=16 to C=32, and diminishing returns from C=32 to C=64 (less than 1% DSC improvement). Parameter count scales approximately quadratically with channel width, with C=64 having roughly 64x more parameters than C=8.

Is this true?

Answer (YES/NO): NO